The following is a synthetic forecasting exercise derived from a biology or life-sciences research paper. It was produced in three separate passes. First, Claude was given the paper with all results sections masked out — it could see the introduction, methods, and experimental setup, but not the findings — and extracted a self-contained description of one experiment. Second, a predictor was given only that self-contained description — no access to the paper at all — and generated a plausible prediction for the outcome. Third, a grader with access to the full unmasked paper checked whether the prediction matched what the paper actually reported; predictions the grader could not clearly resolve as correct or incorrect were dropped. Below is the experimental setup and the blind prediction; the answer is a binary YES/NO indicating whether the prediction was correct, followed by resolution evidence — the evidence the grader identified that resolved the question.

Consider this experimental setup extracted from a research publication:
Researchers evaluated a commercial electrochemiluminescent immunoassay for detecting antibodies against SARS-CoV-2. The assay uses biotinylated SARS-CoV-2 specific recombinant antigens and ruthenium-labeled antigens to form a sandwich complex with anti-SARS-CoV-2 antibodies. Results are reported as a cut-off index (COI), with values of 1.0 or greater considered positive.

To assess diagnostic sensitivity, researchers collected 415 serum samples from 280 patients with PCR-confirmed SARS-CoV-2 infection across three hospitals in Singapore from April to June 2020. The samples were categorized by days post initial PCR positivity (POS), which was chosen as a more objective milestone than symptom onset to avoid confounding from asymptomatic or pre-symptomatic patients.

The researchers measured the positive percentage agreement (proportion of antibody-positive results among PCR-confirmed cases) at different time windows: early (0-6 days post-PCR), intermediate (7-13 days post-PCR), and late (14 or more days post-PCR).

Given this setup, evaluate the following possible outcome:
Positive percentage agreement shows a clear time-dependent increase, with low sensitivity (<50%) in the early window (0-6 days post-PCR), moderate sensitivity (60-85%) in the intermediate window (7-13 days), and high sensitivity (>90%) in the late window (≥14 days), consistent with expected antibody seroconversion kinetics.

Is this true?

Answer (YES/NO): YES